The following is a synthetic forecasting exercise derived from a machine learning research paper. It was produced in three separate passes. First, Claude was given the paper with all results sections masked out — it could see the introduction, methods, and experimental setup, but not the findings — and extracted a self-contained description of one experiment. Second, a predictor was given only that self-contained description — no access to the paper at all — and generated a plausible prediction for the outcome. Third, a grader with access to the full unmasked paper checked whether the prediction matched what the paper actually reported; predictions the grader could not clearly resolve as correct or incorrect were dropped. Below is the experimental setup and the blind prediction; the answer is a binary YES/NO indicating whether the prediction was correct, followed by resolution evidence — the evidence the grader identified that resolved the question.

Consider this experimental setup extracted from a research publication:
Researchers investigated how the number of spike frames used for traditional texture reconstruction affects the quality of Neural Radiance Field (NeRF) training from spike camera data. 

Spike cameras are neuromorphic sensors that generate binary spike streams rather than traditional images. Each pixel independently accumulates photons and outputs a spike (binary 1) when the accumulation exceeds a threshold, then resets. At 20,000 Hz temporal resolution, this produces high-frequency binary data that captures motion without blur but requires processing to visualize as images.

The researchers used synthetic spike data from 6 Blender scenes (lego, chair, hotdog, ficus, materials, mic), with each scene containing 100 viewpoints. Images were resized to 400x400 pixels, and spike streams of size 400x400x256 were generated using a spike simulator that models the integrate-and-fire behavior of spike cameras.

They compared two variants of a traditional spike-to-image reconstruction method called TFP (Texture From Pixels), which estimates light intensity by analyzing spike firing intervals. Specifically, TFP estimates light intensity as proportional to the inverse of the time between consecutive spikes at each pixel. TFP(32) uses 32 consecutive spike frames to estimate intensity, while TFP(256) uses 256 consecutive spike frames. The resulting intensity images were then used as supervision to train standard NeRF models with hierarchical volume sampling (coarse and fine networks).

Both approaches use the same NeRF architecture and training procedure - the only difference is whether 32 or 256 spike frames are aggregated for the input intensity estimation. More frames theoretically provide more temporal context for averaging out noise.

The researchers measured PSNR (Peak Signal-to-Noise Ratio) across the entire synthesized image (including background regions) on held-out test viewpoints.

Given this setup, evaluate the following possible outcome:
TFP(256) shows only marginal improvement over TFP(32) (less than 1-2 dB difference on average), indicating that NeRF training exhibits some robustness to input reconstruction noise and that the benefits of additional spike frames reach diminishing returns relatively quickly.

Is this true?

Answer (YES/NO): NO